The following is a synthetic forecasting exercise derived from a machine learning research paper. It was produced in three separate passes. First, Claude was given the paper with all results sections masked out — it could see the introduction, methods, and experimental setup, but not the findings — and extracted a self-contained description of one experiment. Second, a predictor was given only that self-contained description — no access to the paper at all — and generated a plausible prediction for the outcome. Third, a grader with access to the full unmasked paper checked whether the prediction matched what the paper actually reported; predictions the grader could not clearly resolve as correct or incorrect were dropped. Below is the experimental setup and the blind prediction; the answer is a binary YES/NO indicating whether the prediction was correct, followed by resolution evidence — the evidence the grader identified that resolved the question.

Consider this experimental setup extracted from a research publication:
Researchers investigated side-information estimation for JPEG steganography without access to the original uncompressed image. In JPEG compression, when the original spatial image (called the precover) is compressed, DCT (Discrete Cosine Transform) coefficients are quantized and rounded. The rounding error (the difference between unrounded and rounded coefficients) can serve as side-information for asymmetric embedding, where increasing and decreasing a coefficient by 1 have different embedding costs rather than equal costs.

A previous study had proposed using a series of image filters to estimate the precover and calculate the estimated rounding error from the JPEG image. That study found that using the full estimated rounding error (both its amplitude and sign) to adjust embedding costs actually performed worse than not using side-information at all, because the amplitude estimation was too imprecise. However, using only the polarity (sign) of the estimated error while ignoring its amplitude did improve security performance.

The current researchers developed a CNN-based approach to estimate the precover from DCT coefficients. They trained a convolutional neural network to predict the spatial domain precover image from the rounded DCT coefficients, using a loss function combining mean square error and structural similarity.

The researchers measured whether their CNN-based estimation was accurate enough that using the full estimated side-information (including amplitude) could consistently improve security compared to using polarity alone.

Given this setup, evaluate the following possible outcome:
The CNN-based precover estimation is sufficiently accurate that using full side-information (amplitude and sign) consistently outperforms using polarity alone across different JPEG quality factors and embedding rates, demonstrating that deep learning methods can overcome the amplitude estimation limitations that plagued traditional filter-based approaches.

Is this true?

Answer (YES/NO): NO